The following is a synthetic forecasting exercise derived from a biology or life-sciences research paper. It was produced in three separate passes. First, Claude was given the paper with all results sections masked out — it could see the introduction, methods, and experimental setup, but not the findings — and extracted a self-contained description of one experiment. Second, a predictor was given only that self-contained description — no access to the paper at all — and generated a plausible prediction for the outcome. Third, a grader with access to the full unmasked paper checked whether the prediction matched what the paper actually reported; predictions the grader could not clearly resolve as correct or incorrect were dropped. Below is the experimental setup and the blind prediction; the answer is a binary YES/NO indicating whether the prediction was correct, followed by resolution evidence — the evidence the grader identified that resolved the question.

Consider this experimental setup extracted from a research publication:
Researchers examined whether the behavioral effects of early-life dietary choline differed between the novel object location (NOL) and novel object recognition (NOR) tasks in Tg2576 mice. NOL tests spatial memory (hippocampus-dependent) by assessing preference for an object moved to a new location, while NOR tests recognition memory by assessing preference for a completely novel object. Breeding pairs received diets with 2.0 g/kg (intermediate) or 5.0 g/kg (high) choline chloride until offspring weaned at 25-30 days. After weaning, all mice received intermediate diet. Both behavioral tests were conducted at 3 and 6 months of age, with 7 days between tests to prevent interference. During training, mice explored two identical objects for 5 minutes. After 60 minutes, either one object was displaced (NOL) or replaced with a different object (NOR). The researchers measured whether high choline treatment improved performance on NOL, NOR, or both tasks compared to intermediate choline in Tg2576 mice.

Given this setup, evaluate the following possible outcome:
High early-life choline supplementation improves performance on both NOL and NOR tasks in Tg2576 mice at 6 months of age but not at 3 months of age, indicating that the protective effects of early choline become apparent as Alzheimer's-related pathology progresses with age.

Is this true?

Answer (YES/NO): NO